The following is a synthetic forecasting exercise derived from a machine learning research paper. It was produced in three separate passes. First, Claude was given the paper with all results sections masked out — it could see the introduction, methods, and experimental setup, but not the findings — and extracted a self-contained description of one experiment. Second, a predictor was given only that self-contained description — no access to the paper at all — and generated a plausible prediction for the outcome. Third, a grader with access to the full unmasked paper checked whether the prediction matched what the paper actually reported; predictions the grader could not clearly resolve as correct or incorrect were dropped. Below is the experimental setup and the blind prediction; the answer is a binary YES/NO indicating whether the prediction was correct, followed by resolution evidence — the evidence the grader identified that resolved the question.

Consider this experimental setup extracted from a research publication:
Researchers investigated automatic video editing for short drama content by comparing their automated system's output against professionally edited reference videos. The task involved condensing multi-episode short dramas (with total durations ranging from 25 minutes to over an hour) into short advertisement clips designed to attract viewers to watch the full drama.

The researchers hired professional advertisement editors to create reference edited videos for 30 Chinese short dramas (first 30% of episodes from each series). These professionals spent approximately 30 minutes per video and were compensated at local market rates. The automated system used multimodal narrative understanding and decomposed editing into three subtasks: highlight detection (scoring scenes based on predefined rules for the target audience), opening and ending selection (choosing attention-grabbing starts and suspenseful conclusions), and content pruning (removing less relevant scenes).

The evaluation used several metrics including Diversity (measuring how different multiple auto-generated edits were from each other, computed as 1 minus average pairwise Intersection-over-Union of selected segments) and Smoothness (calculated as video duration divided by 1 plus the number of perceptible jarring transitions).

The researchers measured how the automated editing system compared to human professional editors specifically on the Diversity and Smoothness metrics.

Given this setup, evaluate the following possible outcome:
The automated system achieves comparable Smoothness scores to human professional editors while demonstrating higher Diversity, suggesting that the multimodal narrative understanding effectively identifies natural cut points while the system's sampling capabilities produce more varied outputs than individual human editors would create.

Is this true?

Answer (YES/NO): NO